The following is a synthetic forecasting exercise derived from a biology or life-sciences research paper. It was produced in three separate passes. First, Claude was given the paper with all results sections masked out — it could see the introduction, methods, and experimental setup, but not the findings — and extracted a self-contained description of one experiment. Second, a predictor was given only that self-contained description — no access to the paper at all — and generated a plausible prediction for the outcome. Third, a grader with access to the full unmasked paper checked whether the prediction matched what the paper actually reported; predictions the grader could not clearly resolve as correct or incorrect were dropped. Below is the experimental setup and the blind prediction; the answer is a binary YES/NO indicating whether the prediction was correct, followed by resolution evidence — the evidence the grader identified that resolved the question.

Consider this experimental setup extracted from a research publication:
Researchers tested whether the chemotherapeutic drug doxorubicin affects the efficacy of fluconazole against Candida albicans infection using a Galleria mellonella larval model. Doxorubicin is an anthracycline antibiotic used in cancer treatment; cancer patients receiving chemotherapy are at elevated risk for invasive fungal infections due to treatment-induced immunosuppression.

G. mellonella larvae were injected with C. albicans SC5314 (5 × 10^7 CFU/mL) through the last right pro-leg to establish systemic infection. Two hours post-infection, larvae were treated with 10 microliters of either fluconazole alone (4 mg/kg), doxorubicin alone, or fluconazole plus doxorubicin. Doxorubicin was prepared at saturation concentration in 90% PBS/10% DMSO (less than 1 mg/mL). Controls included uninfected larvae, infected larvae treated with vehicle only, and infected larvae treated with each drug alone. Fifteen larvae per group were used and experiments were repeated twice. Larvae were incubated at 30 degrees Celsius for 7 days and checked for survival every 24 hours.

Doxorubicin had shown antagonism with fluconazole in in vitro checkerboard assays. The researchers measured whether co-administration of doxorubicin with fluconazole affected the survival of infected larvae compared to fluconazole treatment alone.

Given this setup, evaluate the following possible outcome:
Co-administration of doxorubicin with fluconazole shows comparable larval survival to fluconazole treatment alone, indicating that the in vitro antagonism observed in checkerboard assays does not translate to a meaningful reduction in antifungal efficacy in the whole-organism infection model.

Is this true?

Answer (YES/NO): YES